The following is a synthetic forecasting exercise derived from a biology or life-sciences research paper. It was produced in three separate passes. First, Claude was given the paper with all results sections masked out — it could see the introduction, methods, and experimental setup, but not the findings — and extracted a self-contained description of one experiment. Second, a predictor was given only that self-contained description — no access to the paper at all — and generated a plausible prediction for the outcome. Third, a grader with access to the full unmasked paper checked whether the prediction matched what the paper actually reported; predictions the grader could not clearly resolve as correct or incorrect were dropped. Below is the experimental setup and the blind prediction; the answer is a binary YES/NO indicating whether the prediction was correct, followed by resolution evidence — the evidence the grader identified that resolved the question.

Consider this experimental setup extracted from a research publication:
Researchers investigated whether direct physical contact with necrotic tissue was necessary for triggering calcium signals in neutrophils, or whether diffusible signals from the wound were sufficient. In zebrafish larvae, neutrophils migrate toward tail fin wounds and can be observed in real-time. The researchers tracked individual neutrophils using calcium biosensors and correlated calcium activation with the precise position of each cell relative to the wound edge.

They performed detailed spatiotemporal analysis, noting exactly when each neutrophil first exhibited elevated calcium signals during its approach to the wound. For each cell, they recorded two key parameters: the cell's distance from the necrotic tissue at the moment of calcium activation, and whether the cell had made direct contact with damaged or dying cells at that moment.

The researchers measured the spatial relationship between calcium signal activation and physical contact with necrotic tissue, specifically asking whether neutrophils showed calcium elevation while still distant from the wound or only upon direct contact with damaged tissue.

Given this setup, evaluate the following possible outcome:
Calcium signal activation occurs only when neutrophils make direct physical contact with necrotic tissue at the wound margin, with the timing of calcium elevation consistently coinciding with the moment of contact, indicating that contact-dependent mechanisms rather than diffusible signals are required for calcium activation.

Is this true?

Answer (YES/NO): YES